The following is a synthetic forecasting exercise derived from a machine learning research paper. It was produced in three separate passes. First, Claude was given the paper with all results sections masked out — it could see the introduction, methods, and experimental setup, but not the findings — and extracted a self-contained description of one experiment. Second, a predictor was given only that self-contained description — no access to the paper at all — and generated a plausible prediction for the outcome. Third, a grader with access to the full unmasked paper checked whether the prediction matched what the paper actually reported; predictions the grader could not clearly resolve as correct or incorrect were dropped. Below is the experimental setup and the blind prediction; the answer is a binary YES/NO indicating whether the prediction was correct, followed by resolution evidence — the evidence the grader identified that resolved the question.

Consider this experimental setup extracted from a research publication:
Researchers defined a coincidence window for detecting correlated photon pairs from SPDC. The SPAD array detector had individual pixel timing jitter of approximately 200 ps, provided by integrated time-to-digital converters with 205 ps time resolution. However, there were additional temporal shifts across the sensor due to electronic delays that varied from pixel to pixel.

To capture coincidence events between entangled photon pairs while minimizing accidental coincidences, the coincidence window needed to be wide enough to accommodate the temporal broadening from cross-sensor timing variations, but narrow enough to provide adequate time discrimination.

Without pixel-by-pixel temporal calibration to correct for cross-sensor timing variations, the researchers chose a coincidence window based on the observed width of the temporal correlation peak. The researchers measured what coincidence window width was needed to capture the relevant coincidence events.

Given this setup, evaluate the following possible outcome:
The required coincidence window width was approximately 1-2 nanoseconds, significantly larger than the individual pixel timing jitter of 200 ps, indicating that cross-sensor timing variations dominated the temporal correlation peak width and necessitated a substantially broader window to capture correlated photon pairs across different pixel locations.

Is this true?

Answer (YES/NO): YES